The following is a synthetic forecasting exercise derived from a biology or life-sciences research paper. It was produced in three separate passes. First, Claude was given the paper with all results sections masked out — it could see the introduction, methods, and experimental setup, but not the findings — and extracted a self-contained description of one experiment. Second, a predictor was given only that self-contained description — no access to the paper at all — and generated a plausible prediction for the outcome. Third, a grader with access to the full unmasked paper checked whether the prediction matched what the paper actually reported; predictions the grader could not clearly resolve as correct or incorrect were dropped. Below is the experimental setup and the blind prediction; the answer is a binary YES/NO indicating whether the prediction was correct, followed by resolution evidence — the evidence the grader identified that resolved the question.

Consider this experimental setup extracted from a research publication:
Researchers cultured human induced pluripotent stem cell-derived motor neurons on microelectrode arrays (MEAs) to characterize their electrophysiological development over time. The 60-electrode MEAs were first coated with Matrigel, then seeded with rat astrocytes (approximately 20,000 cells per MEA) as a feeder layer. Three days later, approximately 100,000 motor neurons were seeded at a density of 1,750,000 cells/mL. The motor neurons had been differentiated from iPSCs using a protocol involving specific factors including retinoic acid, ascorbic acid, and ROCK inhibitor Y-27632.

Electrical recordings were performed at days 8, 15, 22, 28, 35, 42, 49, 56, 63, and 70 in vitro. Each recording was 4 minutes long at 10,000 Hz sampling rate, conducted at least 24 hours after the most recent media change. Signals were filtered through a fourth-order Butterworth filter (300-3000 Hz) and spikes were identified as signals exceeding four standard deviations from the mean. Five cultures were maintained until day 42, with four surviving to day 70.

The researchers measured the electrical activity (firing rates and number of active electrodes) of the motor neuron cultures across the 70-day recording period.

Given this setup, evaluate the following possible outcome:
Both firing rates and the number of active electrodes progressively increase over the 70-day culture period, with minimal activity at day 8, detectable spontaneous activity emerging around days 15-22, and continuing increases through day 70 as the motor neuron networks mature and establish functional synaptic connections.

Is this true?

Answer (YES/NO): NO